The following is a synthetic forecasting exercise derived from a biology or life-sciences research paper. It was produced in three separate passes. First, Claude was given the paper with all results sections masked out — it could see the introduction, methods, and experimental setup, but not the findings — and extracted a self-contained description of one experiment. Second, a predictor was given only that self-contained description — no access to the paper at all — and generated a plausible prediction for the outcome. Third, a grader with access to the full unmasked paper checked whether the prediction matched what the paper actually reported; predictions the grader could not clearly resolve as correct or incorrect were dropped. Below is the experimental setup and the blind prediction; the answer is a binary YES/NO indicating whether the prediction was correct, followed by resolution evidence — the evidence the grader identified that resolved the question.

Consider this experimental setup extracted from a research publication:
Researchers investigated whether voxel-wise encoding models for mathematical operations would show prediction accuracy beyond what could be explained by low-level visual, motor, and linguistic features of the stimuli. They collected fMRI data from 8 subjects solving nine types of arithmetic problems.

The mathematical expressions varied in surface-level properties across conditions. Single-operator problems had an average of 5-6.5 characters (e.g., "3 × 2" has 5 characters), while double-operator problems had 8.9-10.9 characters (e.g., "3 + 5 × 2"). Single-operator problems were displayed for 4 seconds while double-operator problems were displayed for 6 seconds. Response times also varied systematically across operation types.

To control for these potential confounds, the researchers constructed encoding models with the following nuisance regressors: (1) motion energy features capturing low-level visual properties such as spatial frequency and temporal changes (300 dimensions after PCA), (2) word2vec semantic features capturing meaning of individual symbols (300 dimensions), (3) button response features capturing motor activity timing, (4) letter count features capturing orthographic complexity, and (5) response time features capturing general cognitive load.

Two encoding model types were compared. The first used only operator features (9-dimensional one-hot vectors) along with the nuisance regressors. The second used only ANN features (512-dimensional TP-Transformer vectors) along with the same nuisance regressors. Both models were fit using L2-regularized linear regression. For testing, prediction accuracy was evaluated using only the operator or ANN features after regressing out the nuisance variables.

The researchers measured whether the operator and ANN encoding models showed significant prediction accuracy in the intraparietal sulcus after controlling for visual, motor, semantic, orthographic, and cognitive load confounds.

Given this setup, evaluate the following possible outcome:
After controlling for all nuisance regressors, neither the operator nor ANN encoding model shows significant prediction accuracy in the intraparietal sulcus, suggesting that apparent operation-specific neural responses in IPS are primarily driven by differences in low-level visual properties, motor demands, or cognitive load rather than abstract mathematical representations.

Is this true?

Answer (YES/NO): NO